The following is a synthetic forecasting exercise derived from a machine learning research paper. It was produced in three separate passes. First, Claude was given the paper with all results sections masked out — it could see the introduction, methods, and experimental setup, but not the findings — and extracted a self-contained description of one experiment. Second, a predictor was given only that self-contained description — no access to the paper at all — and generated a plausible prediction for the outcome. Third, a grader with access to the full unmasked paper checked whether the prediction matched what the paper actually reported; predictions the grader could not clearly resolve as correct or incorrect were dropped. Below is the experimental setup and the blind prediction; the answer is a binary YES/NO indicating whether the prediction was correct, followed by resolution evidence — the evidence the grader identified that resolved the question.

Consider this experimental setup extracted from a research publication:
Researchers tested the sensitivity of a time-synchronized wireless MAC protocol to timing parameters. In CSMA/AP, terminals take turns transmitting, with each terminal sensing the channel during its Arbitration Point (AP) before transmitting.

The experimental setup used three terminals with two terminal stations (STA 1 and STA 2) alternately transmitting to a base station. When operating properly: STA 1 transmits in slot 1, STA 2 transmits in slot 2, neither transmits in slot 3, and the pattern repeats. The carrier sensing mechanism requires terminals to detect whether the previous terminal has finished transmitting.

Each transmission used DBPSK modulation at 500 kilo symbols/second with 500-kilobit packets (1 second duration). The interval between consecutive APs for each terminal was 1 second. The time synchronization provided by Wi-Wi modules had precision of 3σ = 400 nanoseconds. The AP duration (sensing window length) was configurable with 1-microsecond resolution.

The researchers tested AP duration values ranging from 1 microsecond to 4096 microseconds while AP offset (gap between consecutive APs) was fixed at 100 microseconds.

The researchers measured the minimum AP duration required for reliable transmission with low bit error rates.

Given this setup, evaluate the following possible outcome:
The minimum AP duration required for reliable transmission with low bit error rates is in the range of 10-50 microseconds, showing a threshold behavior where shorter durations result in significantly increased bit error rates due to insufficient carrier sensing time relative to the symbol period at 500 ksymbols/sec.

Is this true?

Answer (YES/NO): NO